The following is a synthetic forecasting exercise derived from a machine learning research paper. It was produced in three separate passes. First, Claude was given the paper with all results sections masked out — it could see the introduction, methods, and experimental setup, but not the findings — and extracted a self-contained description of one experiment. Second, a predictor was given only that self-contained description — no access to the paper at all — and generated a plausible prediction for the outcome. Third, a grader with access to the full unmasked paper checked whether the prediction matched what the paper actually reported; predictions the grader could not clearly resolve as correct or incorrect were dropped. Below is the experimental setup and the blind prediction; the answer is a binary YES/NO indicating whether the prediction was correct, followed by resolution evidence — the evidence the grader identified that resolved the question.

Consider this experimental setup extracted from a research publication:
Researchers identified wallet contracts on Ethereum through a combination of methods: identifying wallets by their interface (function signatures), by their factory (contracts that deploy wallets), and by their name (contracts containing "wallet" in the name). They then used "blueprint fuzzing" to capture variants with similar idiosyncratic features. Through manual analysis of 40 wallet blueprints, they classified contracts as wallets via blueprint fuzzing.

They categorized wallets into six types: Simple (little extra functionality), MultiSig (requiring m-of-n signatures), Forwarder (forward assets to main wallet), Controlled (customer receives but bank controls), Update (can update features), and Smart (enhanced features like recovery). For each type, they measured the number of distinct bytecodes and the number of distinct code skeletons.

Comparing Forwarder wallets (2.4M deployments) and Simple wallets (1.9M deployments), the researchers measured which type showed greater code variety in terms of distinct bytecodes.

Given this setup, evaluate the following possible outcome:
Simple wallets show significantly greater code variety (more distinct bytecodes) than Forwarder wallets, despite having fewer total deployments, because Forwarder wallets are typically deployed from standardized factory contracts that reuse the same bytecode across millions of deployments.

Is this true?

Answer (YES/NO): YES